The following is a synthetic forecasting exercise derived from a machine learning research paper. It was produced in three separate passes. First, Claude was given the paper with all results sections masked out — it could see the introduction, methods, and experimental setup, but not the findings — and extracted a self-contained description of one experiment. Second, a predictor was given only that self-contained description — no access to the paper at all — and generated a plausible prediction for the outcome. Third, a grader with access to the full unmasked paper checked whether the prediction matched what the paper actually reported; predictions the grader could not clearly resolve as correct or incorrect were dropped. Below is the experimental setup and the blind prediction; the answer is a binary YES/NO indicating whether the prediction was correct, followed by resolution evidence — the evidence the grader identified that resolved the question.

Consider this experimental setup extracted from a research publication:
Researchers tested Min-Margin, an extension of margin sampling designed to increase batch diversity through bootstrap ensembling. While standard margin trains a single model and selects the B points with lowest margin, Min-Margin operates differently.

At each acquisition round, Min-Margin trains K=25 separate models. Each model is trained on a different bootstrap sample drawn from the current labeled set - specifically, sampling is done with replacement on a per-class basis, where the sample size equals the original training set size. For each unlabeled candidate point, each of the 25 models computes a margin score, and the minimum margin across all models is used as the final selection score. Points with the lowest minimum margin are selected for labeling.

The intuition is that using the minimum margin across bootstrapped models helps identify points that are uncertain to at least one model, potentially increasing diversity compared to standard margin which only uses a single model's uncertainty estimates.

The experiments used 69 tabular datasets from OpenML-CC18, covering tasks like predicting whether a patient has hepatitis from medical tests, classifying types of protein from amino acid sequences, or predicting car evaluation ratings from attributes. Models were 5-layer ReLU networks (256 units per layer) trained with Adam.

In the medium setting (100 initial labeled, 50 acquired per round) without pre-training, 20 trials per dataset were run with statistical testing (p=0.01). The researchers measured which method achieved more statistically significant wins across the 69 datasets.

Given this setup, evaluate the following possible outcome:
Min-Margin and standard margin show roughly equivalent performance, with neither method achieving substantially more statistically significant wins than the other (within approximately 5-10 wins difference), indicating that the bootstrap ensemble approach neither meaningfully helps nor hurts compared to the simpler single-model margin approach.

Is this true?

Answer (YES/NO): NO